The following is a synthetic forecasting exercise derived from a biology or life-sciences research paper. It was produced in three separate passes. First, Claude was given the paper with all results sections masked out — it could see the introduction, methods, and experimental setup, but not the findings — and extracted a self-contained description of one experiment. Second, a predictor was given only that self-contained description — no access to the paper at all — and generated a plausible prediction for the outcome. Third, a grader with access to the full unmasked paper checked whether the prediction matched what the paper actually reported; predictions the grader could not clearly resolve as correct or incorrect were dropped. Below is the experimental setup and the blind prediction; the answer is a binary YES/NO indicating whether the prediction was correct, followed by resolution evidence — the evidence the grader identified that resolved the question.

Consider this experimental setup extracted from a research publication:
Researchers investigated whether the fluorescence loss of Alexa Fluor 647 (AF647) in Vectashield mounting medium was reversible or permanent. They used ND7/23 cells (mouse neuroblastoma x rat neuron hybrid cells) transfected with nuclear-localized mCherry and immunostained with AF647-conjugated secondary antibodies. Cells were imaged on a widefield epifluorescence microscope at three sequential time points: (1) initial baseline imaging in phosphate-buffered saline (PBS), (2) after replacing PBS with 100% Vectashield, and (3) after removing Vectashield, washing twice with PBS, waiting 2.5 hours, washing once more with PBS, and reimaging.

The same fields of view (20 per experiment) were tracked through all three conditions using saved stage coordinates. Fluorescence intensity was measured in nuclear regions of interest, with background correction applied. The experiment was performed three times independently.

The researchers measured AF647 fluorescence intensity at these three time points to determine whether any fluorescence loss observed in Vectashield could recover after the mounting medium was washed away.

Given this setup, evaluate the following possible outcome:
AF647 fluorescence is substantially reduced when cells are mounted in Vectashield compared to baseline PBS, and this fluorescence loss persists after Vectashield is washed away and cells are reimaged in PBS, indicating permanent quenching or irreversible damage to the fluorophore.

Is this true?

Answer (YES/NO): NO